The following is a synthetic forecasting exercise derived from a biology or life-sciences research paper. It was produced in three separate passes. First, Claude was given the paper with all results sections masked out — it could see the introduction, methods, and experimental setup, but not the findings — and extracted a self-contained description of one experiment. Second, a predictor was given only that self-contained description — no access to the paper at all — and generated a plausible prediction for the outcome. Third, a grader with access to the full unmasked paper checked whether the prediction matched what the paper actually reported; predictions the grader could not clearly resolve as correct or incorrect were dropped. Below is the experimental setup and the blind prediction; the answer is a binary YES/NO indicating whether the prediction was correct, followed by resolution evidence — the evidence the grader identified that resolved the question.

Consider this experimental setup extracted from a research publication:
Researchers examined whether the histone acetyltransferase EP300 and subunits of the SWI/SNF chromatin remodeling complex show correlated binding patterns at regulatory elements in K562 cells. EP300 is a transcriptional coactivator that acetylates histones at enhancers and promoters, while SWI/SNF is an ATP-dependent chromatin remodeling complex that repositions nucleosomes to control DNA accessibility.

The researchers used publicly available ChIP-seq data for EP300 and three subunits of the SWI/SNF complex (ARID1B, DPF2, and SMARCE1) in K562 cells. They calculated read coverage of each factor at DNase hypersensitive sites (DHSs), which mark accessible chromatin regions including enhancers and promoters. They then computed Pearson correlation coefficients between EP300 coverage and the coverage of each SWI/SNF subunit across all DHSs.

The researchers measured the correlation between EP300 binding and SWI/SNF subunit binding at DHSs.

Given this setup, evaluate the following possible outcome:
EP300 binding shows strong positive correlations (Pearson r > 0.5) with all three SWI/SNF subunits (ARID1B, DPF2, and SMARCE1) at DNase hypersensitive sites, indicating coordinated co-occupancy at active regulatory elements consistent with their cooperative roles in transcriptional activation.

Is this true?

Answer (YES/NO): YES